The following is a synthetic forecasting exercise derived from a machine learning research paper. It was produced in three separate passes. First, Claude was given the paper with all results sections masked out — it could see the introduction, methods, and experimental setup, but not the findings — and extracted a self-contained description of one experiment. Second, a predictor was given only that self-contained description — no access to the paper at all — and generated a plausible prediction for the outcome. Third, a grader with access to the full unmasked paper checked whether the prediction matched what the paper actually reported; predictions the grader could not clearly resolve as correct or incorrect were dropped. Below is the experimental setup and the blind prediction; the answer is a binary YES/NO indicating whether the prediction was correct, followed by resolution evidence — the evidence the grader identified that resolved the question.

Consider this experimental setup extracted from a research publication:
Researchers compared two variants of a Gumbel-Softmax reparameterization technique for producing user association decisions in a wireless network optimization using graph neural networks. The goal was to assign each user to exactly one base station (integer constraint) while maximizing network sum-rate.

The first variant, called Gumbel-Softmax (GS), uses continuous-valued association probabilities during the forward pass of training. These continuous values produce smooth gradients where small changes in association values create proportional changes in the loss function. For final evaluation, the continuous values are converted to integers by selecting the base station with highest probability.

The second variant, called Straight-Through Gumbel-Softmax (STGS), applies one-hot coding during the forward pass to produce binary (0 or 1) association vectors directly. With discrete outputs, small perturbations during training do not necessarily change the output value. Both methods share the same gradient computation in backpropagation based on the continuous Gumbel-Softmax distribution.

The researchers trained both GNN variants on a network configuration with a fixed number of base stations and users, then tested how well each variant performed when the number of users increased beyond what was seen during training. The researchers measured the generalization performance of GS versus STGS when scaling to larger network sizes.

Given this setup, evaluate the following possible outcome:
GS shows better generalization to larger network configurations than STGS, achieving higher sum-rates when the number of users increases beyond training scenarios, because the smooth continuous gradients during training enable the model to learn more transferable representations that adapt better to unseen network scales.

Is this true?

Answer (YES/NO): YES